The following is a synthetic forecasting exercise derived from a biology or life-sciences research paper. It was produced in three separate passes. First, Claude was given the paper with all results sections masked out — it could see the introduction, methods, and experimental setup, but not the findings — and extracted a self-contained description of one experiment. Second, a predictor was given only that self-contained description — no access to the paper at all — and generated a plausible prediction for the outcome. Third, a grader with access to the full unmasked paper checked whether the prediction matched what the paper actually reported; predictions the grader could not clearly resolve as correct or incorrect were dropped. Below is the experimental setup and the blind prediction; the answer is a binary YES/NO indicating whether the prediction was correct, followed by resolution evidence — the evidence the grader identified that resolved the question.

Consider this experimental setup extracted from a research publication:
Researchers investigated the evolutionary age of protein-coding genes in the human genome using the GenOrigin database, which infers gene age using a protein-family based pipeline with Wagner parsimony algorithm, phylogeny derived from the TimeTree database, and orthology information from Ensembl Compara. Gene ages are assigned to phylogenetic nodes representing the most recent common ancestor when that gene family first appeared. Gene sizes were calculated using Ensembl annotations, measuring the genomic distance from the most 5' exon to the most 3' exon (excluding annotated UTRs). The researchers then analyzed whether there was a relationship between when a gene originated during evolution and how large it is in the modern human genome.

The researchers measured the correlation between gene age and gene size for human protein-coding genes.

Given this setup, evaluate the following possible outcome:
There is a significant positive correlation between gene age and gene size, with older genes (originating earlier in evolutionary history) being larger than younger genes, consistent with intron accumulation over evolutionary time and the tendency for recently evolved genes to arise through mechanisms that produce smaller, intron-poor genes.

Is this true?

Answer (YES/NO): YES